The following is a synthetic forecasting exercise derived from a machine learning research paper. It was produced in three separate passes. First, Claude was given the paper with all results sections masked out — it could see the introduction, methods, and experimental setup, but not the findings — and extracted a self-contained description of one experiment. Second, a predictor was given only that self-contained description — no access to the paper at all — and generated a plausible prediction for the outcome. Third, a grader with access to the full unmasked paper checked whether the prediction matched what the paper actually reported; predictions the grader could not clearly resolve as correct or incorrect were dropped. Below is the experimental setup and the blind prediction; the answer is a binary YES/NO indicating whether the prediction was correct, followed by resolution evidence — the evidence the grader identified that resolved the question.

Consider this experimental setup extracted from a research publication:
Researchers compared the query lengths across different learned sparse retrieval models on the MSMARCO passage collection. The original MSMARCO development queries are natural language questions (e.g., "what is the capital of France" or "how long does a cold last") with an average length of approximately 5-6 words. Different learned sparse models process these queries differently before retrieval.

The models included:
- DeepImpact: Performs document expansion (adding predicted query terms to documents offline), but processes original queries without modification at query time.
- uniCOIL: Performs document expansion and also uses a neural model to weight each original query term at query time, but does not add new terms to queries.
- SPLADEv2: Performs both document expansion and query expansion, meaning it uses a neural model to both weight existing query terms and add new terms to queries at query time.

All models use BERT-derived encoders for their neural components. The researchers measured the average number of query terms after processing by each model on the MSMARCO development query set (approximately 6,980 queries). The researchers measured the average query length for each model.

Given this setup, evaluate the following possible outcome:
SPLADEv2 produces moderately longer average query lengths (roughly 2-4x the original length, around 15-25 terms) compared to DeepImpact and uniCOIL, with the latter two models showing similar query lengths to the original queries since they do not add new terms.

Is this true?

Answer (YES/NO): NO